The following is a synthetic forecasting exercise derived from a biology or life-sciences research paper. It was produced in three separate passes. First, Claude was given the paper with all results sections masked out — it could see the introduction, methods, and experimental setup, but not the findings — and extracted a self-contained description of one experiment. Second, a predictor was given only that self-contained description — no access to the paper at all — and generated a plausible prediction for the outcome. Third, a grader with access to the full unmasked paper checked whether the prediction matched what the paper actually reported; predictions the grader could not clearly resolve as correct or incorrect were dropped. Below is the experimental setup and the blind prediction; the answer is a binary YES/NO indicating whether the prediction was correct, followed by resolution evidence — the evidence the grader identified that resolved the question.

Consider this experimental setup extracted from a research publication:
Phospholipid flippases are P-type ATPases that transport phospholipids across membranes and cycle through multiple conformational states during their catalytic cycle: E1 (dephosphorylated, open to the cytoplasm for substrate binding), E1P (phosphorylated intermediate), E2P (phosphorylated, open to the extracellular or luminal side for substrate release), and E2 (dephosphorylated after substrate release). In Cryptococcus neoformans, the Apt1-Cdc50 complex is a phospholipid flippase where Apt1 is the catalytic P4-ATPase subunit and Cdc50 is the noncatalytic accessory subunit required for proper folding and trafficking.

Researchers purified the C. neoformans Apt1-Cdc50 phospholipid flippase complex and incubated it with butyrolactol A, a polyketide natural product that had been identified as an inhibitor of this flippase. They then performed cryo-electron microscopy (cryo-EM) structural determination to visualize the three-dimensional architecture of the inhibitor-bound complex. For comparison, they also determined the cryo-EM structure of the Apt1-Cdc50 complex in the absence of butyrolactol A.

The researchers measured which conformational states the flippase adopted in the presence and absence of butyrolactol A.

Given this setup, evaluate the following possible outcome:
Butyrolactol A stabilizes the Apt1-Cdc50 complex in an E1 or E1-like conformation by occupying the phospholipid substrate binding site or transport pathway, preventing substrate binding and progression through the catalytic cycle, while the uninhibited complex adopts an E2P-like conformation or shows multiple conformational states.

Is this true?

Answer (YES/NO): NO